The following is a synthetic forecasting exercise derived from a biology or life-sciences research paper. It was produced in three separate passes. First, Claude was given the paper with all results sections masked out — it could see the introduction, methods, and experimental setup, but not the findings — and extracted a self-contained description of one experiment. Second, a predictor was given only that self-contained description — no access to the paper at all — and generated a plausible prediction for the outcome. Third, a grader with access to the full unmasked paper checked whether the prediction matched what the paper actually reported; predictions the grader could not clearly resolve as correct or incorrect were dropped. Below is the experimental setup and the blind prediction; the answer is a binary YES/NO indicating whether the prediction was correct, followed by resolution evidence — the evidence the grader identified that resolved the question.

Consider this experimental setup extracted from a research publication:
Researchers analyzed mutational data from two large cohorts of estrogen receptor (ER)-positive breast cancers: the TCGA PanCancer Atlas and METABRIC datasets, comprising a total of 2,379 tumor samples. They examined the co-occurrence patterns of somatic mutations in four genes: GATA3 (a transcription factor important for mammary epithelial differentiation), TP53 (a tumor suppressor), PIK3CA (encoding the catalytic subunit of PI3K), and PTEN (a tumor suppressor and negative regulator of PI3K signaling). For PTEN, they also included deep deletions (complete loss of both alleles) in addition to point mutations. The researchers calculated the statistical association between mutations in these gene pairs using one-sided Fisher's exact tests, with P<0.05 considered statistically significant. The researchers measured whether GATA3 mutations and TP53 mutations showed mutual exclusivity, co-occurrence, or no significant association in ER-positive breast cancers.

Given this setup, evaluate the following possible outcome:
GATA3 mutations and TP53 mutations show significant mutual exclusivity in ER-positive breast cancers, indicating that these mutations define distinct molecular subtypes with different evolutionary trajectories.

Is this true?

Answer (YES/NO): NO